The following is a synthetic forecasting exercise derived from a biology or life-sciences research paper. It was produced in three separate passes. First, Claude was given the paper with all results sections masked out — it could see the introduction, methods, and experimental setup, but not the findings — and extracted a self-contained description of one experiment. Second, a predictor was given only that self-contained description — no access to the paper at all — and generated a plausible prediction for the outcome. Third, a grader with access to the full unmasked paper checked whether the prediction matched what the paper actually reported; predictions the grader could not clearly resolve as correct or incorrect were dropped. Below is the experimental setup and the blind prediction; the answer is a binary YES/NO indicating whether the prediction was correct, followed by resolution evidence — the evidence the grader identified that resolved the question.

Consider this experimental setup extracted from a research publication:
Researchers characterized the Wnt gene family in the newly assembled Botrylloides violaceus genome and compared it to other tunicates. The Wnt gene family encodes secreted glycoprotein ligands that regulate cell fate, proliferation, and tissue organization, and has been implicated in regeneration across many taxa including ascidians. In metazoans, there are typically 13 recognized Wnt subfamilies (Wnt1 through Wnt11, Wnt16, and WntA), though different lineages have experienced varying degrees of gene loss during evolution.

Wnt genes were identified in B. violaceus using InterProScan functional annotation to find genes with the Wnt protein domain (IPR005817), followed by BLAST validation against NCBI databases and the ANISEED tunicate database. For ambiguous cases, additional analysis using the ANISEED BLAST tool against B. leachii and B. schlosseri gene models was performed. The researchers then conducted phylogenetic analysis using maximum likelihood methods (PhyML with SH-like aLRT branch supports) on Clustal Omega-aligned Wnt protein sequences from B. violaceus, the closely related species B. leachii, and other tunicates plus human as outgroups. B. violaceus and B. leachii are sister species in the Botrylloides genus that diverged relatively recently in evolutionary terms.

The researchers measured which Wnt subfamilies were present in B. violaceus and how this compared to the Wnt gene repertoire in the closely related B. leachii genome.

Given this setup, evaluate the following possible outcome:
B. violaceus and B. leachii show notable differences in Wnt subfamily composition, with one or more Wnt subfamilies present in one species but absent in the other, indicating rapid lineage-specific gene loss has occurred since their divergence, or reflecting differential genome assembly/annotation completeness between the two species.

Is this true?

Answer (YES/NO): NO